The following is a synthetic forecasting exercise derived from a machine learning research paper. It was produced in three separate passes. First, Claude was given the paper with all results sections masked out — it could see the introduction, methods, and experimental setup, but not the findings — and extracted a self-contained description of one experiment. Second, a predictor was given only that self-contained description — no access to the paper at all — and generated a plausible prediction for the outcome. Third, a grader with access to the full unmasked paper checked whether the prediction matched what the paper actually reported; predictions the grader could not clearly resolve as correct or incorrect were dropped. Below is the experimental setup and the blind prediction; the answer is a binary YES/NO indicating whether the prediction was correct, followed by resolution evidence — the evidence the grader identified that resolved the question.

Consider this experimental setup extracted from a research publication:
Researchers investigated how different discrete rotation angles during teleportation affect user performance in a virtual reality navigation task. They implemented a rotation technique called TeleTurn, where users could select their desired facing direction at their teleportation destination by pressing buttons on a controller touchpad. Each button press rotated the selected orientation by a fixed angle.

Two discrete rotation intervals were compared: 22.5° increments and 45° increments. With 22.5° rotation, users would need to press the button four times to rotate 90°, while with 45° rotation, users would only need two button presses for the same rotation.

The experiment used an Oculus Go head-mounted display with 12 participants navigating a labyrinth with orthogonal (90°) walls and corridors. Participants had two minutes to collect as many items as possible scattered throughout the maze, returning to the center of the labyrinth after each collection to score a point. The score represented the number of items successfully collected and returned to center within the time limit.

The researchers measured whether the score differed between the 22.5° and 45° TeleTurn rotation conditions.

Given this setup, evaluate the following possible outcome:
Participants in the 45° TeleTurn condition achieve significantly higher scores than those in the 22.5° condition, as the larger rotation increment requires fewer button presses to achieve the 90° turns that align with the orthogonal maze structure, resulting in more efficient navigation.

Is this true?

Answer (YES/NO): NO